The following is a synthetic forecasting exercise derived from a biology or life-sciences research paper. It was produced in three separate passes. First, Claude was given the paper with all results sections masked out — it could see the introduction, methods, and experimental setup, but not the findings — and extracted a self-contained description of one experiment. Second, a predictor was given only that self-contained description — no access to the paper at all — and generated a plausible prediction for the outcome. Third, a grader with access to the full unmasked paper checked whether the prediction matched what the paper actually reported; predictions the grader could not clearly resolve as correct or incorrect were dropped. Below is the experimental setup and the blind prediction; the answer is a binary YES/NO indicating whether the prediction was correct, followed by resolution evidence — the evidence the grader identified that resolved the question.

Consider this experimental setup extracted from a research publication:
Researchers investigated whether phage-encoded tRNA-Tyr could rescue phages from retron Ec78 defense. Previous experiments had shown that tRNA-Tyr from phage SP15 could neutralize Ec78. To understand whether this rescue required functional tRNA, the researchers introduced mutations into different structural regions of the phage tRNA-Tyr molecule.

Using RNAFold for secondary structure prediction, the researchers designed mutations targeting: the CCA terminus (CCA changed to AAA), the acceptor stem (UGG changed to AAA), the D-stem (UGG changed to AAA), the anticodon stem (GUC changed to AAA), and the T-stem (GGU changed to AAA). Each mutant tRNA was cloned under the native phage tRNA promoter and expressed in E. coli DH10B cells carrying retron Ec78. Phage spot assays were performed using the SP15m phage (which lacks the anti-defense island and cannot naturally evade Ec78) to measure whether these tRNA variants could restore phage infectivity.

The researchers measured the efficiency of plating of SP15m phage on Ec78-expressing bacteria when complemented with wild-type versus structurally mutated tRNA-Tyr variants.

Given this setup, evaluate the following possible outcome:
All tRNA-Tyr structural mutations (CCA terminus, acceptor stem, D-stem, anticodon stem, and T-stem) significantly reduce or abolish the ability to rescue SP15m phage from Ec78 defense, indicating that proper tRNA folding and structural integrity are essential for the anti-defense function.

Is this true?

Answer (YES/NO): YES